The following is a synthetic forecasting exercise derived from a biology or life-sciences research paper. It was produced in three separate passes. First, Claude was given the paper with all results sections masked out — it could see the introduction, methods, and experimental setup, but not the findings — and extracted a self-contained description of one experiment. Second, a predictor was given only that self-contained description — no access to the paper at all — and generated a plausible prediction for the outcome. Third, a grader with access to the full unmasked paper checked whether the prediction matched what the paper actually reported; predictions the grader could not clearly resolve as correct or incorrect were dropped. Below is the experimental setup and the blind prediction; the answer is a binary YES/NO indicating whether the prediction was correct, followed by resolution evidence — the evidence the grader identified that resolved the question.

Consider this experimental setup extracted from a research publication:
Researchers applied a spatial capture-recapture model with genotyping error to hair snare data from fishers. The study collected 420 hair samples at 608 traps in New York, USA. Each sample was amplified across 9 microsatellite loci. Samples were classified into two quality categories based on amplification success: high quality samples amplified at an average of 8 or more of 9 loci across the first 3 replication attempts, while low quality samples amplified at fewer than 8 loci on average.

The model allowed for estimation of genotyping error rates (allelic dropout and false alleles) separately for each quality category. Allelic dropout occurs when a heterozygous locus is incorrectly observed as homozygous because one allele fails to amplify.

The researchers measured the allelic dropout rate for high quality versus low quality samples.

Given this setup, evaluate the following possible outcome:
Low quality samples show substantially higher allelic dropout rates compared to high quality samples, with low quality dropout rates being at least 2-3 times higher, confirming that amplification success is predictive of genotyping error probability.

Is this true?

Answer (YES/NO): YES